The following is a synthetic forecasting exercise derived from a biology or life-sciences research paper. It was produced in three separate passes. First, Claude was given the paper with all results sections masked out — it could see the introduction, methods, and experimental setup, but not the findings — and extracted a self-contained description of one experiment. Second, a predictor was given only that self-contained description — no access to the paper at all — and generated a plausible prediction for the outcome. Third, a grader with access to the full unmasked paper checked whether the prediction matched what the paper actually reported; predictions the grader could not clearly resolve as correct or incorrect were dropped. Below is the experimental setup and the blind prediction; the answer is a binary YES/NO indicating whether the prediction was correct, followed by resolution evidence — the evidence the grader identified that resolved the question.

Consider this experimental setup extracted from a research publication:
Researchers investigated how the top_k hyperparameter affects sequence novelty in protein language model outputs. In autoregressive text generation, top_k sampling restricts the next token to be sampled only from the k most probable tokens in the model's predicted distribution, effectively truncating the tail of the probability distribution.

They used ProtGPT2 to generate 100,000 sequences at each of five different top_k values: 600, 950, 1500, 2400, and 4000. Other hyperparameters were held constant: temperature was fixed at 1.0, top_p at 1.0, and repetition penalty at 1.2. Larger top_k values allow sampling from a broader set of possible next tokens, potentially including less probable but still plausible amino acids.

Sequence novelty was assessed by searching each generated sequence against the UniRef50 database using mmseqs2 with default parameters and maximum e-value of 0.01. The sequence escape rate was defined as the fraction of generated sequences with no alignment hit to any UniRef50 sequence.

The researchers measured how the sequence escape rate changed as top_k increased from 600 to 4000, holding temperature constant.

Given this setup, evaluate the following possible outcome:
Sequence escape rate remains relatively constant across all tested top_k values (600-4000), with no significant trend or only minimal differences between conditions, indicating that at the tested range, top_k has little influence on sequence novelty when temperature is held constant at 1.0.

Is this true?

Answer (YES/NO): NO